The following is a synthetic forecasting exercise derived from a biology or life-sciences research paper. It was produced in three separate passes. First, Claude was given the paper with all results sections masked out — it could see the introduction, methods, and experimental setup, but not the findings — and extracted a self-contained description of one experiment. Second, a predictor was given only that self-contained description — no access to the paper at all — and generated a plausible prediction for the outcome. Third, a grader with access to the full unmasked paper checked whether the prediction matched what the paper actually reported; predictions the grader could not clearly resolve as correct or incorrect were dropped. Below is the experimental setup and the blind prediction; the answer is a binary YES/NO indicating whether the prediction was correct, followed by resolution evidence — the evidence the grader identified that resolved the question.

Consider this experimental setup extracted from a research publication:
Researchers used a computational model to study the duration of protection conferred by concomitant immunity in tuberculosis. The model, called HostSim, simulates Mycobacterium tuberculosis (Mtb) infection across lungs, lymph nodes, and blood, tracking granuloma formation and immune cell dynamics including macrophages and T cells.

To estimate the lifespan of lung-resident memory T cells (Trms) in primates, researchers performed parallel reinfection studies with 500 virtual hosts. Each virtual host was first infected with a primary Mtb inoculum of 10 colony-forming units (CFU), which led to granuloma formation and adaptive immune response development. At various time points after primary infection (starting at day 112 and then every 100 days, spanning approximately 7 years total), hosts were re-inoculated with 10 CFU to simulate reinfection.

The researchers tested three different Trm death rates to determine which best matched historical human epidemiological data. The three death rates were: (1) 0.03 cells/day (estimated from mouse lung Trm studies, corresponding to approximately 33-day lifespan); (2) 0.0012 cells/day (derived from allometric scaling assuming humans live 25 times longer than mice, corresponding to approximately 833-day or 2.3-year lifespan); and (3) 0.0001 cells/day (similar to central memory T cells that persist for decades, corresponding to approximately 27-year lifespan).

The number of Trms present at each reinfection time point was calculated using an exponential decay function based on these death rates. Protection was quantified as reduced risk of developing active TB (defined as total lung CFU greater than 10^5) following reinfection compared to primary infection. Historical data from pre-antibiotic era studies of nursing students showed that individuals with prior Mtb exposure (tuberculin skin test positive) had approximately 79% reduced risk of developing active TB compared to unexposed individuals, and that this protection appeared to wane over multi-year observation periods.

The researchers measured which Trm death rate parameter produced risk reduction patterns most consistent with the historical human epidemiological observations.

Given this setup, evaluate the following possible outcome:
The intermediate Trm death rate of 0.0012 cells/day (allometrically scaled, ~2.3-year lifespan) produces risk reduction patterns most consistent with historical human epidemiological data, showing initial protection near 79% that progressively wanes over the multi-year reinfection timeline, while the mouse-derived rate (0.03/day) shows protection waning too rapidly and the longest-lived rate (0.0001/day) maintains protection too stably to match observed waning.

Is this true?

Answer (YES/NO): YES